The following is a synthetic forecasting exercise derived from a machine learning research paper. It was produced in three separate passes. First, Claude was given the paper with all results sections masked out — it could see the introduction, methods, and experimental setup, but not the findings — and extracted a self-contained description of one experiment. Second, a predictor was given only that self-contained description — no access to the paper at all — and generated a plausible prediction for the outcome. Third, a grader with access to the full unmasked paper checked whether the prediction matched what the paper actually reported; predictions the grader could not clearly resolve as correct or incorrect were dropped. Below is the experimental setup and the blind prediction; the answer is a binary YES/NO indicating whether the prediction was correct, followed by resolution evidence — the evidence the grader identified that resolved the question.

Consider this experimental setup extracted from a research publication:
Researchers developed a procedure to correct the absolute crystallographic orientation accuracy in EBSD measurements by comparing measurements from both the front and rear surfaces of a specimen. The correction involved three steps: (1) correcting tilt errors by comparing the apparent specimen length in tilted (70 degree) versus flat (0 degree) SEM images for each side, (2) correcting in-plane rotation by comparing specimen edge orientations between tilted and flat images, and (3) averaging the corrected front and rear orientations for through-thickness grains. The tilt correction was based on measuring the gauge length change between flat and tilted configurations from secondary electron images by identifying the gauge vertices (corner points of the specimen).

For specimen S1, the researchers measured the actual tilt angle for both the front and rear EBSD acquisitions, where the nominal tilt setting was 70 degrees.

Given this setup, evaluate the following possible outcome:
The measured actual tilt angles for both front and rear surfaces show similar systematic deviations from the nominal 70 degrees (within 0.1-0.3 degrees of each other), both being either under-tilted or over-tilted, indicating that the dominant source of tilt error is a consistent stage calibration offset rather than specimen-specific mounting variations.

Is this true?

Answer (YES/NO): NO